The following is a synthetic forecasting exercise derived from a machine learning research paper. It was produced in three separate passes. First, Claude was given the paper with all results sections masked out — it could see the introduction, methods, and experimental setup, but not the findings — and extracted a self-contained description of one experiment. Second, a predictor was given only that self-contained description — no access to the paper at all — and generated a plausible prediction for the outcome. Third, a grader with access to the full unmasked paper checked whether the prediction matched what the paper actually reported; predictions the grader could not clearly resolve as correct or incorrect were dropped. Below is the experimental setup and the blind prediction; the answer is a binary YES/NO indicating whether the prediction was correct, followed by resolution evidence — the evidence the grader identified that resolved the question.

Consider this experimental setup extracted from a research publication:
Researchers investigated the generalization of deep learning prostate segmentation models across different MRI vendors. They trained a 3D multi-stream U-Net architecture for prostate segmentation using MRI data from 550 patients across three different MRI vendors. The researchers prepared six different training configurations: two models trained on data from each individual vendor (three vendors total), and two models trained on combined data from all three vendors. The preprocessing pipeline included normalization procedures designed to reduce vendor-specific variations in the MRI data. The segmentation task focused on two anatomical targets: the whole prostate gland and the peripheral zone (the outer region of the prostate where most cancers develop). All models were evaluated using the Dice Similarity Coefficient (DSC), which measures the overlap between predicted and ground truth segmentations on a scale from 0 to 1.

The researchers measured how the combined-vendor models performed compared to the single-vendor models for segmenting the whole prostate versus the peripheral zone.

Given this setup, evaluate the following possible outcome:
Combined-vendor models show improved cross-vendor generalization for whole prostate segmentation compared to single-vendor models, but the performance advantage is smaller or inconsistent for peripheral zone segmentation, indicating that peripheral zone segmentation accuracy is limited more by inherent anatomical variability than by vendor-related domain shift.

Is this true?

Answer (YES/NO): NO